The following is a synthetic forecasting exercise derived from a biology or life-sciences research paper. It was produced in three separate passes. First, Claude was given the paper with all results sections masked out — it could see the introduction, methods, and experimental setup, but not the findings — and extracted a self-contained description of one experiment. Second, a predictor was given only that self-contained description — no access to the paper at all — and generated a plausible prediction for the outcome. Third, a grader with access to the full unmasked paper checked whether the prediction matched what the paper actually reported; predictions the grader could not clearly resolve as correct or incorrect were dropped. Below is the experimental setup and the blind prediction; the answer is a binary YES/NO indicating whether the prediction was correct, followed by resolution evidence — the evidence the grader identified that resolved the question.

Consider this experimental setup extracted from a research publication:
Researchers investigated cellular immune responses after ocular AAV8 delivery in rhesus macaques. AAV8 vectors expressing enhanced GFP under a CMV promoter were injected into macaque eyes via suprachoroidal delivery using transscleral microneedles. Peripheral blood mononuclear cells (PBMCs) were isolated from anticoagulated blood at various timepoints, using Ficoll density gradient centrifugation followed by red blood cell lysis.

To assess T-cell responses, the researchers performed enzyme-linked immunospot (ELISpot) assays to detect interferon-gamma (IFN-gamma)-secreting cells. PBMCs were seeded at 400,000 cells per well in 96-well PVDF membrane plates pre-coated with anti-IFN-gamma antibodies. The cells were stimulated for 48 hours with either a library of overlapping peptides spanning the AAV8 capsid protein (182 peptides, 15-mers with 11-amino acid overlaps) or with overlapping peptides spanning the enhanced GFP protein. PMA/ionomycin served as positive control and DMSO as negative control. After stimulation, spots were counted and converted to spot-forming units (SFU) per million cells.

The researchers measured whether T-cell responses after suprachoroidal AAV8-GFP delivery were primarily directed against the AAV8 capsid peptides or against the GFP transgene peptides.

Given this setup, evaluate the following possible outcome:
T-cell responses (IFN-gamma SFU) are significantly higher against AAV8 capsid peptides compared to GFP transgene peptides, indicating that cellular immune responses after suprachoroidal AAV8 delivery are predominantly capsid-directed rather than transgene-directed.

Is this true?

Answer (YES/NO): NO